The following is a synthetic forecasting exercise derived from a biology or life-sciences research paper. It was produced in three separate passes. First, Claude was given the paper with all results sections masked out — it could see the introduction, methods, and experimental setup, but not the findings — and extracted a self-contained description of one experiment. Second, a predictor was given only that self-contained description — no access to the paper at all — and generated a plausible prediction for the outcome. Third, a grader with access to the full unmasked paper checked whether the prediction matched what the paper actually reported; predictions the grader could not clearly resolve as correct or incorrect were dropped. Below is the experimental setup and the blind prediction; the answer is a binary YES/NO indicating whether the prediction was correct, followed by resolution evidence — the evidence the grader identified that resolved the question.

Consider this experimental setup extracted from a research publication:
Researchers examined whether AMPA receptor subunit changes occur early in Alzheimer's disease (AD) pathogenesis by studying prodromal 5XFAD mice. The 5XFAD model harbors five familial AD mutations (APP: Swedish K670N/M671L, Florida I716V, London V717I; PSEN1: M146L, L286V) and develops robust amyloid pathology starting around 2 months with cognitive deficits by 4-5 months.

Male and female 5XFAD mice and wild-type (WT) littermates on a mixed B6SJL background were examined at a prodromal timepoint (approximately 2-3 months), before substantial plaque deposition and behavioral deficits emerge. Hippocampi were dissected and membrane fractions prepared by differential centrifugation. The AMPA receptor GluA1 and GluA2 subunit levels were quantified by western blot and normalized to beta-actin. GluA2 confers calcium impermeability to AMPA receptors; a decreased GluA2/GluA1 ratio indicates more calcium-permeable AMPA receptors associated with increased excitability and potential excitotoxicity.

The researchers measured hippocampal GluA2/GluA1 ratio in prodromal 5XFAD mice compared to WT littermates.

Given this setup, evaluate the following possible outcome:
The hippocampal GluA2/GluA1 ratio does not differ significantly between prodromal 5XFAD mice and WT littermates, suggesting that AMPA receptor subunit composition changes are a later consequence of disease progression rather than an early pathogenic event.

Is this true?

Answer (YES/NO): YES